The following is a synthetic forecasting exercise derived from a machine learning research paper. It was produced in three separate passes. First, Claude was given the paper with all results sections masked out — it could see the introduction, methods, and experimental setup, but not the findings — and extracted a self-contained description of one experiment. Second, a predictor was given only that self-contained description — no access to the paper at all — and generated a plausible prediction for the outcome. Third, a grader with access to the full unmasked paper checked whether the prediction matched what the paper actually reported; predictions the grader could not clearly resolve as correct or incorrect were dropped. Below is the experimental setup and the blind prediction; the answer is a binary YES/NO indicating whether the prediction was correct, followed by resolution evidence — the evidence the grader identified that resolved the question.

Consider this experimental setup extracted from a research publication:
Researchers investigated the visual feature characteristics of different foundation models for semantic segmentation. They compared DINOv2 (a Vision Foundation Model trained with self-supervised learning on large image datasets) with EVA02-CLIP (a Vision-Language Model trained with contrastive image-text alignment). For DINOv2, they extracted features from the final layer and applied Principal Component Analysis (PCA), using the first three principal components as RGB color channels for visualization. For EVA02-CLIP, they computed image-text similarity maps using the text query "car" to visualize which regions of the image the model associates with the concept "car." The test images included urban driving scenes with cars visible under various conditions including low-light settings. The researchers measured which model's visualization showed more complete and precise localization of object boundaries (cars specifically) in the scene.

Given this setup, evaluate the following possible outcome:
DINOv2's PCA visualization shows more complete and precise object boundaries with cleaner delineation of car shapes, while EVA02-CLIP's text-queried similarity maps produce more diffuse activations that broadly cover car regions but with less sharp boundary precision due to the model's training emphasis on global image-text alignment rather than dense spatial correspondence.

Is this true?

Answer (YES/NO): YES